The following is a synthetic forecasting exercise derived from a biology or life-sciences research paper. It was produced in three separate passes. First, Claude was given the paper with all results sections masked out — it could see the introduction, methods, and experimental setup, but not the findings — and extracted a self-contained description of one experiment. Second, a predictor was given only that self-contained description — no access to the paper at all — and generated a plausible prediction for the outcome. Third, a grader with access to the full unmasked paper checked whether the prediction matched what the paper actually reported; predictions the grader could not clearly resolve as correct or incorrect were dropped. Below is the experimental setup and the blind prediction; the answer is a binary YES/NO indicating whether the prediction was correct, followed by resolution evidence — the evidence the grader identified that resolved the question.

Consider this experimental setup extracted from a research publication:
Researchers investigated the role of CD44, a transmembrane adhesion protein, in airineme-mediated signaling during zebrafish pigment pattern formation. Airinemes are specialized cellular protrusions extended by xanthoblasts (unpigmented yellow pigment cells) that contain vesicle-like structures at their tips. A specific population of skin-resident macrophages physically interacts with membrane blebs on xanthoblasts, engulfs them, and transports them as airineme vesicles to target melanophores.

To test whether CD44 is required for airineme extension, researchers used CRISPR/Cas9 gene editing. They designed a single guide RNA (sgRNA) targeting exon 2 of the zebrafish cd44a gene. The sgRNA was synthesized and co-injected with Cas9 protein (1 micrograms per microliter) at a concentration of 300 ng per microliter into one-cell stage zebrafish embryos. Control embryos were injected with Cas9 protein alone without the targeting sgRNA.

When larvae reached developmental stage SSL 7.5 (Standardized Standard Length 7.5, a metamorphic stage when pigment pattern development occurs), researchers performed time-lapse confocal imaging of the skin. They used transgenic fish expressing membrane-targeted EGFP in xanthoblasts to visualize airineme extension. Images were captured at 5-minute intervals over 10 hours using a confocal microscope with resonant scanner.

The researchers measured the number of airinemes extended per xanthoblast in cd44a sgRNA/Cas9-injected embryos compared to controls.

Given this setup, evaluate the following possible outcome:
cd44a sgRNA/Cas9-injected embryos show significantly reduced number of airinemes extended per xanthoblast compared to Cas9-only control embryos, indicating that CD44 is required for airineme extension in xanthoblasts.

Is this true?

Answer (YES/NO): YES